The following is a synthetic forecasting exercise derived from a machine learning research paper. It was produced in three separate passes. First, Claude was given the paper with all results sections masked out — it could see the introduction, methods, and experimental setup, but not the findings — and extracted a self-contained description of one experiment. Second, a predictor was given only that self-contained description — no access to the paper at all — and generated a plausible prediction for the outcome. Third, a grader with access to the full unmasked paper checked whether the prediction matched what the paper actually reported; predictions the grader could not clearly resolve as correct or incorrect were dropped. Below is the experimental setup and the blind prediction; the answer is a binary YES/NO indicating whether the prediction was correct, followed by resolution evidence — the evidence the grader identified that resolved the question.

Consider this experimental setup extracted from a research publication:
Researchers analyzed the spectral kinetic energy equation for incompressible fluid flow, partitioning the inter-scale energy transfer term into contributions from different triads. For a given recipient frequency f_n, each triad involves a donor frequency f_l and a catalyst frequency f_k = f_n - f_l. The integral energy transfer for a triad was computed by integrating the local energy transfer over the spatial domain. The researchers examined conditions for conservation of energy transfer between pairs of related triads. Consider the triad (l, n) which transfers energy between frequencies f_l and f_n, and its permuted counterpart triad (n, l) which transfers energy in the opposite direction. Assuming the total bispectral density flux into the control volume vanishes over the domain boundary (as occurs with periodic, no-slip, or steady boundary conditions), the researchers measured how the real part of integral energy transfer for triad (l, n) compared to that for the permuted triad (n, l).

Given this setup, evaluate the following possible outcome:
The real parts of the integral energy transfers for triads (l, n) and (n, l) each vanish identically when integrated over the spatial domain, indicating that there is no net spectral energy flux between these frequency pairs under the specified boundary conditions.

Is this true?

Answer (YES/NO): NO